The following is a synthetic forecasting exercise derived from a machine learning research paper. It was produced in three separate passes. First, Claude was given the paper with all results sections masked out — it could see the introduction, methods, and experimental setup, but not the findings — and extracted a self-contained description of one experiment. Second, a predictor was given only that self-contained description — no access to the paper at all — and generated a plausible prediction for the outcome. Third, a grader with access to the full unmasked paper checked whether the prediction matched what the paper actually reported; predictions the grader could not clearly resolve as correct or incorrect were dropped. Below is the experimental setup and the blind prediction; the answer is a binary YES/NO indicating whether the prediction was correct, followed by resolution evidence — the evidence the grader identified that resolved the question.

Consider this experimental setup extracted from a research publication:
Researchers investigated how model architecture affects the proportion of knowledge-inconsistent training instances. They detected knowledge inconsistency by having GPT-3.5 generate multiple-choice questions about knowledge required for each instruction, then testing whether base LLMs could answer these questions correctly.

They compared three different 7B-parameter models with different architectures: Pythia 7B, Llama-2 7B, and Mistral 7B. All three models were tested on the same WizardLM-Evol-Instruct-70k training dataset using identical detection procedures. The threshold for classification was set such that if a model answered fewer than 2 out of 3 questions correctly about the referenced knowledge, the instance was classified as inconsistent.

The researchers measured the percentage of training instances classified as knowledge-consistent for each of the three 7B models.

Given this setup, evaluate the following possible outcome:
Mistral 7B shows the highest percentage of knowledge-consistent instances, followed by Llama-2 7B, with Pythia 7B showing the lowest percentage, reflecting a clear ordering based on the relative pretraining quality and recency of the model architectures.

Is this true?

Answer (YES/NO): YES